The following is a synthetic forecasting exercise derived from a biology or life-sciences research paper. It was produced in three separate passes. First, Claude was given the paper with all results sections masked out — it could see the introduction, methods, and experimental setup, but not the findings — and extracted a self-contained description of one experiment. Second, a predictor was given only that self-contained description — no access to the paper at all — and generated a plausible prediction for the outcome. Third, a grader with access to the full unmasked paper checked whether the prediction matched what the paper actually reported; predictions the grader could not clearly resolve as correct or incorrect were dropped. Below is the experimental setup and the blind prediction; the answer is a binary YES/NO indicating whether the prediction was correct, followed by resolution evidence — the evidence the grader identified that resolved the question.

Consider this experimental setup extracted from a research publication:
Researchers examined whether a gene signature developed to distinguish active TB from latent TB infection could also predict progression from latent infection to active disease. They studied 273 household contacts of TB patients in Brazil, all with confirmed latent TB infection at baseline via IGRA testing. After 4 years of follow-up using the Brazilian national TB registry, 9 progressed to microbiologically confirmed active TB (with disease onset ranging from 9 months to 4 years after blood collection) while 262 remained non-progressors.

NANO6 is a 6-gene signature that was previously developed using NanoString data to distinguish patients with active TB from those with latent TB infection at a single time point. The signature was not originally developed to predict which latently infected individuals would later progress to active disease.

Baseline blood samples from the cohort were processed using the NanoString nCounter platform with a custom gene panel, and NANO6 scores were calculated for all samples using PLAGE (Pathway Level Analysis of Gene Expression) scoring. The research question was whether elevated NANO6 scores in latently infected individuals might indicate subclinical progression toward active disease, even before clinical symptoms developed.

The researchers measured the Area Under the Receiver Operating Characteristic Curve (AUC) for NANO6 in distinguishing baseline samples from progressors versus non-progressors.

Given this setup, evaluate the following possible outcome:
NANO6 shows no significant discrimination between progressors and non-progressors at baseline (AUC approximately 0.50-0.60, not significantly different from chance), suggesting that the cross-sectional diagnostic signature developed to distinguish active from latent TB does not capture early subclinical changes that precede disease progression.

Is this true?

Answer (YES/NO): NO